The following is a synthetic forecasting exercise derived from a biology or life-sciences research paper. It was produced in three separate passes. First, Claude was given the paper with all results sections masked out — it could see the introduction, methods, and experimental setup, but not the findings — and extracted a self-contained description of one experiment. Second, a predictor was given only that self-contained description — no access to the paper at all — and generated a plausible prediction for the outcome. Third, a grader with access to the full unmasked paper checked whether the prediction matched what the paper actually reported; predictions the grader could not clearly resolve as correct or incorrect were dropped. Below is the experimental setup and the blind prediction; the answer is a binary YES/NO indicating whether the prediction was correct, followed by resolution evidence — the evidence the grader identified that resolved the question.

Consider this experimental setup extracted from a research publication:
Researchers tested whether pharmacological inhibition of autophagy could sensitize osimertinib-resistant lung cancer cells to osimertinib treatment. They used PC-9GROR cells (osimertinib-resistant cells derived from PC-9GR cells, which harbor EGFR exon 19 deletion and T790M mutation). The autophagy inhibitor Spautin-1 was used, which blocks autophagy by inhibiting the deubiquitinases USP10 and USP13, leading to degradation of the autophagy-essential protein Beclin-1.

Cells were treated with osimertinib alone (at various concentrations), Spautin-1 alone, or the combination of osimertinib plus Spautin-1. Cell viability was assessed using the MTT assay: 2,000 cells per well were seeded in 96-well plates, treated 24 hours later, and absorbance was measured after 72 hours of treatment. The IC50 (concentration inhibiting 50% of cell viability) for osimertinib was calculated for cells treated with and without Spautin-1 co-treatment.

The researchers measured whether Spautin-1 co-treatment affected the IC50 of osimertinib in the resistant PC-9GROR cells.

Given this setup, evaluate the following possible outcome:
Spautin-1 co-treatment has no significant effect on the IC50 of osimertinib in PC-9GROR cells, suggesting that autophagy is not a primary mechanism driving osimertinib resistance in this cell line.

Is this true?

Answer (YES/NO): NO